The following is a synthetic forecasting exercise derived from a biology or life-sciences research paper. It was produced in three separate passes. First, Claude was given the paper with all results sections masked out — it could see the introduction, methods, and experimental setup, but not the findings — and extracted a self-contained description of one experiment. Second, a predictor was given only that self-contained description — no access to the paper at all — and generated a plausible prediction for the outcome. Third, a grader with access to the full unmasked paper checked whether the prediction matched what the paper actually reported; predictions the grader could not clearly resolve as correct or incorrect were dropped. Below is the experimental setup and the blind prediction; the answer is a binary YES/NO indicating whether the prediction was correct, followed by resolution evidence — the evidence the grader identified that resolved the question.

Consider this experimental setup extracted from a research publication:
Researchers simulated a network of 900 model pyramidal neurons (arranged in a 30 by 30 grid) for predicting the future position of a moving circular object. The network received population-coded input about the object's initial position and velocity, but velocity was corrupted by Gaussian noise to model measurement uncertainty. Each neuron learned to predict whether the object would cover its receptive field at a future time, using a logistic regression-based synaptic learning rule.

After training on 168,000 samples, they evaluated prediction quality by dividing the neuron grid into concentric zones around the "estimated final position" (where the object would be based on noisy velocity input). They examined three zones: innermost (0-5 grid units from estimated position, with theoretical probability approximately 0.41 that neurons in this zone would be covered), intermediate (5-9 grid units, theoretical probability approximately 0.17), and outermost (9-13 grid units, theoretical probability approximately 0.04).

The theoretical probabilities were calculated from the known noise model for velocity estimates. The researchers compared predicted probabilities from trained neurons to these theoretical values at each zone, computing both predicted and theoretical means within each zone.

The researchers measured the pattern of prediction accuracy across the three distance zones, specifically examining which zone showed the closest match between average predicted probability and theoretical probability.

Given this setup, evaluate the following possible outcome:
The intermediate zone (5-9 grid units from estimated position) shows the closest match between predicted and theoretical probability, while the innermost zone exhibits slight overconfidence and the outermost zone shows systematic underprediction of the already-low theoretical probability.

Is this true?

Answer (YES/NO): NO